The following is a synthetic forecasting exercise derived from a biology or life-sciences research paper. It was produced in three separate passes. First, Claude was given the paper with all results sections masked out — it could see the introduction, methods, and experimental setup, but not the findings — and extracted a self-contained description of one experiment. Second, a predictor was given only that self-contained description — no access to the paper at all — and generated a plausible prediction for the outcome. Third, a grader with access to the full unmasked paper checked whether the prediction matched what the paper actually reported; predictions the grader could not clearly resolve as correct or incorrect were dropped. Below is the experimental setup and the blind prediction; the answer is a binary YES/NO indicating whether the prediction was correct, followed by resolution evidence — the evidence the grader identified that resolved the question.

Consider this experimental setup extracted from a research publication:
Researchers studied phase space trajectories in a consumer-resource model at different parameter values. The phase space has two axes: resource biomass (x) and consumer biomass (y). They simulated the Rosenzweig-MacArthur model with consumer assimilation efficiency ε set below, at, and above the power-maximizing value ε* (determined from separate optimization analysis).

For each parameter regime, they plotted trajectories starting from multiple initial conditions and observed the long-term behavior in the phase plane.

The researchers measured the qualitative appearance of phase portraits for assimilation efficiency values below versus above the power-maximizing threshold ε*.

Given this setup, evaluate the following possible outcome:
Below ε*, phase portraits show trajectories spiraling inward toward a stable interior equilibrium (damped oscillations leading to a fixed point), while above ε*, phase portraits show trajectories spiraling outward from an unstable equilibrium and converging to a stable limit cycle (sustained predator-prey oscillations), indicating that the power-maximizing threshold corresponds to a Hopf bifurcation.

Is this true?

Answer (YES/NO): YES